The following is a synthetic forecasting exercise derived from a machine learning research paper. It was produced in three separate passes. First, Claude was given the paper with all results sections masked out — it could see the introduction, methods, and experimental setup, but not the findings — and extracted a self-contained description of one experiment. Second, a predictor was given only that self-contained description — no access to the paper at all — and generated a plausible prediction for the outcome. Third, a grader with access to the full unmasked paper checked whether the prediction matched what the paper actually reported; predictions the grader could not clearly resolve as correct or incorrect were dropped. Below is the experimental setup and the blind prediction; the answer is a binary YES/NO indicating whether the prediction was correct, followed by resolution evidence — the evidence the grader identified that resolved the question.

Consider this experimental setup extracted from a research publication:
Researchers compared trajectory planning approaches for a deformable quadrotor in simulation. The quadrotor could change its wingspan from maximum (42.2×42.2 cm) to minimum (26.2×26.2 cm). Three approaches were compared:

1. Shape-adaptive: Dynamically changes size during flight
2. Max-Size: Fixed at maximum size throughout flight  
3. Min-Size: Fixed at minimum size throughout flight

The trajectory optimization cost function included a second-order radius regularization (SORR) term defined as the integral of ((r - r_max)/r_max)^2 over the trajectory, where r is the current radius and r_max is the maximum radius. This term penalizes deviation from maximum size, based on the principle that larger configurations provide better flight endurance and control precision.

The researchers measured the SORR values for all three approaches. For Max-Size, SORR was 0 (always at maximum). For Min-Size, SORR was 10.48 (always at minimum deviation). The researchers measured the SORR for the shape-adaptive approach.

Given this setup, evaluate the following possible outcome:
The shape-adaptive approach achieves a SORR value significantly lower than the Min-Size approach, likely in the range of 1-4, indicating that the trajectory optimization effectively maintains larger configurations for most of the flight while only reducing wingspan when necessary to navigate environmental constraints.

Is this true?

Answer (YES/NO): YES